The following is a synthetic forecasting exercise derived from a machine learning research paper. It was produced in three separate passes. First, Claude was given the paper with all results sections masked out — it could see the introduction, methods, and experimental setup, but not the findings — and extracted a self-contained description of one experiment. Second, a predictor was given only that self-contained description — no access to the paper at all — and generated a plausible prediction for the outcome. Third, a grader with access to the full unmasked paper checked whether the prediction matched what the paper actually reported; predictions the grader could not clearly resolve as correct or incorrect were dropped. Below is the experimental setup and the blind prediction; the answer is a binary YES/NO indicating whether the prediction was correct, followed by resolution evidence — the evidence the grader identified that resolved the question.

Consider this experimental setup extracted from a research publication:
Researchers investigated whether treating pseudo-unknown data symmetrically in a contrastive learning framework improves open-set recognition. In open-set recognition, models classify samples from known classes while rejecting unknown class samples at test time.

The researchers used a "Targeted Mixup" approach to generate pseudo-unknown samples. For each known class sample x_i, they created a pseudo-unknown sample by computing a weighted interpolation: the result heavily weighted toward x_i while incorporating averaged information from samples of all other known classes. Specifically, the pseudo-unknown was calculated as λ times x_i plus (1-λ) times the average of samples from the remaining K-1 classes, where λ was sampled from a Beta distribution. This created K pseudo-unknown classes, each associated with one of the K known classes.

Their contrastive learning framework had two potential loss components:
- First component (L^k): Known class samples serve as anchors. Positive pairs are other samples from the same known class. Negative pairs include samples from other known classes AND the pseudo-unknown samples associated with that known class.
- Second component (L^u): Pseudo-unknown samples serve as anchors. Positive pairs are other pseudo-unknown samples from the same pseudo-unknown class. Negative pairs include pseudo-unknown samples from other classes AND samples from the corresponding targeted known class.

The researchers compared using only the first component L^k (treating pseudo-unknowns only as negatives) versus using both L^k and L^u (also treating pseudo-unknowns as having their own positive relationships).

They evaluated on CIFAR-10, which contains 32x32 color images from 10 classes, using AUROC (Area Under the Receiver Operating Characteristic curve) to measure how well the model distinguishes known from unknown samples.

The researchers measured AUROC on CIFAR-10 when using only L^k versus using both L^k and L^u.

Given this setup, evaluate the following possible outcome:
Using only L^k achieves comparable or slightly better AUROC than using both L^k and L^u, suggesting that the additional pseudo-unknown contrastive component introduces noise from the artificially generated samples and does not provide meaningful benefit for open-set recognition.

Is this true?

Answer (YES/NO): NO